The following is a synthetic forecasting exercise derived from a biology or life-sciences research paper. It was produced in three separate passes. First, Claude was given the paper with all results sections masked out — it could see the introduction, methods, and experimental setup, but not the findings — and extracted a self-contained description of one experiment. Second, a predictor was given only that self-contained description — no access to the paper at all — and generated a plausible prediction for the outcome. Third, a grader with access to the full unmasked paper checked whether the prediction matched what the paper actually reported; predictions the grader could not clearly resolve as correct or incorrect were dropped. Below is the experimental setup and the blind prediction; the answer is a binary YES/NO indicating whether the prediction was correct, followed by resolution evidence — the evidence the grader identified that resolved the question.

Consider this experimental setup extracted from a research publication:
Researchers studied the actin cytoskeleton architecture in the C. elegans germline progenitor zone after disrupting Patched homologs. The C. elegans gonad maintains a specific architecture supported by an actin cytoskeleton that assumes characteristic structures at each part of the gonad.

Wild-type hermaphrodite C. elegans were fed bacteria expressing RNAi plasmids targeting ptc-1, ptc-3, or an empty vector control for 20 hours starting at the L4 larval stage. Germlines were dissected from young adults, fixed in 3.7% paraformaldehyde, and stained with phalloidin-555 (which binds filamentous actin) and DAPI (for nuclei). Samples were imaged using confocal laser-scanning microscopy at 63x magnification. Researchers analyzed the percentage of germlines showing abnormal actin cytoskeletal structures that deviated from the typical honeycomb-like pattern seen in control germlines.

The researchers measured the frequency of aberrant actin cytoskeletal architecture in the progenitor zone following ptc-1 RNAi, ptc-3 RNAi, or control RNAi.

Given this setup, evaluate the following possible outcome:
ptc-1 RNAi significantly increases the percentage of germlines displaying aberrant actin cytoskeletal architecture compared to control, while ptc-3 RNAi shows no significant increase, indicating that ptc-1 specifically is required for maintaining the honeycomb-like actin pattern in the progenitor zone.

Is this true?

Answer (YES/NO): NO